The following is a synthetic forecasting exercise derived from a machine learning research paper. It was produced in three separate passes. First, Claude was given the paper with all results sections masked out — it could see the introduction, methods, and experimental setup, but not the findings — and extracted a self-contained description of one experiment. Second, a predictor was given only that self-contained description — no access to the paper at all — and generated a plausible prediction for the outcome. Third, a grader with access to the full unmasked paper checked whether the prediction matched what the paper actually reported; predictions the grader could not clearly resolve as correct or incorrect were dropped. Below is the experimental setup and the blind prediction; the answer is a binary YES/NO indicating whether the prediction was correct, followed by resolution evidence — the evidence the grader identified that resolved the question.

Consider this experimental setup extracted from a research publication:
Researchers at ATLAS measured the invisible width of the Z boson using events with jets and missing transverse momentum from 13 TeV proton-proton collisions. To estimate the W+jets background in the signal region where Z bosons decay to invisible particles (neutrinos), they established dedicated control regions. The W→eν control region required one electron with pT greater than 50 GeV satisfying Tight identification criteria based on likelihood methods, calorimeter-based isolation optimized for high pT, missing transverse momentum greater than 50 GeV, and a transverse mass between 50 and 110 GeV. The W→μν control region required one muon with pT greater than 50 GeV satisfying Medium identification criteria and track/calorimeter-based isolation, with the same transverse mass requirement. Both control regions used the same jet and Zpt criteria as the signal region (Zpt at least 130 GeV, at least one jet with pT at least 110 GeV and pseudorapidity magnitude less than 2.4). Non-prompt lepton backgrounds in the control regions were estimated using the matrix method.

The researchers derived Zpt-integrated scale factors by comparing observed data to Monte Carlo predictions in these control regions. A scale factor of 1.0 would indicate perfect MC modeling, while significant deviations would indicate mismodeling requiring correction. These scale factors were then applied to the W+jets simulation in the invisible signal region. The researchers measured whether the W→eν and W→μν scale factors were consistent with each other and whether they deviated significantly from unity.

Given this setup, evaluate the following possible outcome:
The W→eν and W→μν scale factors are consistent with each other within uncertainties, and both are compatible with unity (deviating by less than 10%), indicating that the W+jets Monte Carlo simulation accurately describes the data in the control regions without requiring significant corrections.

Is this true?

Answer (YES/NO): YES